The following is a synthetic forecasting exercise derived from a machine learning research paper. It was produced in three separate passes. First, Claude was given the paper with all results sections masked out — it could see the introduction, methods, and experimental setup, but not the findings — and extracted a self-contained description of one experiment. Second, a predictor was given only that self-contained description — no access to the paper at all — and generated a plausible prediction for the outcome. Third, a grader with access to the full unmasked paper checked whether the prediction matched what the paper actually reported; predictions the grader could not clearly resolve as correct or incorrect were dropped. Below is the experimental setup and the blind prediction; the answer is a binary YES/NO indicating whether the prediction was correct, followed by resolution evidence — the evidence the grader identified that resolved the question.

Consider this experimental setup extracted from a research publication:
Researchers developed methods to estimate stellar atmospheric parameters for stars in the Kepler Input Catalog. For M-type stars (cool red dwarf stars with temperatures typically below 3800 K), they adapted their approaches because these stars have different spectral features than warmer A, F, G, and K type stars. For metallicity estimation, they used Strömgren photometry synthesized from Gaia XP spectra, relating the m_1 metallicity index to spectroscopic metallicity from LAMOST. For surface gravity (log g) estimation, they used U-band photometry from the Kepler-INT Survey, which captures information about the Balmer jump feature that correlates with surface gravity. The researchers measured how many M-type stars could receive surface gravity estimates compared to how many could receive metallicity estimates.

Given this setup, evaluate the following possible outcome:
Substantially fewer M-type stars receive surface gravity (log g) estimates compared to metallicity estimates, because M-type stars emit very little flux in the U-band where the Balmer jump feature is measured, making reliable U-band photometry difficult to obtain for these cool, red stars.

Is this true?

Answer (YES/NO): YES